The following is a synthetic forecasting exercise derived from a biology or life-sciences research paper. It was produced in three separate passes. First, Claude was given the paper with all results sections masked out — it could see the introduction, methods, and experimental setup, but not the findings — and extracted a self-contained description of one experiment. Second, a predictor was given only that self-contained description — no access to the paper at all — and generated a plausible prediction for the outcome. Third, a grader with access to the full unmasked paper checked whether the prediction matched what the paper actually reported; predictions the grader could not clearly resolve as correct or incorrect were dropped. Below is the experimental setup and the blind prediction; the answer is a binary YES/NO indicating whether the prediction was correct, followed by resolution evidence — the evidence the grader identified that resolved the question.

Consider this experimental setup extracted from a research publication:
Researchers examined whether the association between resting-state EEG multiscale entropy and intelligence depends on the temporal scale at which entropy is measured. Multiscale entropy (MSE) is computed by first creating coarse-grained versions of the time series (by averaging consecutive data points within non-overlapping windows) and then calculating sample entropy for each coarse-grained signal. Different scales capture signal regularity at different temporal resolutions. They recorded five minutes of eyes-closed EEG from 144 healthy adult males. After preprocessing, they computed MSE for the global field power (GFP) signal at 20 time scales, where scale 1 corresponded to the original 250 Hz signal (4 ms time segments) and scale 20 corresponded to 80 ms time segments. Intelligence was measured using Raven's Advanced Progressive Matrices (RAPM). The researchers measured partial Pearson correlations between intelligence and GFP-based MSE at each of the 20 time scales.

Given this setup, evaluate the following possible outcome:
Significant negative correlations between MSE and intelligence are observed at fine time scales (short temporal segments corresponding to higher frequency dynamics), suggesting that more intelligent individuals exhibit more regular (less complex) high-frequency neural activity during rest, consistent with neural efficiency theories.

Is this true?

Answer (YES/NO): NO